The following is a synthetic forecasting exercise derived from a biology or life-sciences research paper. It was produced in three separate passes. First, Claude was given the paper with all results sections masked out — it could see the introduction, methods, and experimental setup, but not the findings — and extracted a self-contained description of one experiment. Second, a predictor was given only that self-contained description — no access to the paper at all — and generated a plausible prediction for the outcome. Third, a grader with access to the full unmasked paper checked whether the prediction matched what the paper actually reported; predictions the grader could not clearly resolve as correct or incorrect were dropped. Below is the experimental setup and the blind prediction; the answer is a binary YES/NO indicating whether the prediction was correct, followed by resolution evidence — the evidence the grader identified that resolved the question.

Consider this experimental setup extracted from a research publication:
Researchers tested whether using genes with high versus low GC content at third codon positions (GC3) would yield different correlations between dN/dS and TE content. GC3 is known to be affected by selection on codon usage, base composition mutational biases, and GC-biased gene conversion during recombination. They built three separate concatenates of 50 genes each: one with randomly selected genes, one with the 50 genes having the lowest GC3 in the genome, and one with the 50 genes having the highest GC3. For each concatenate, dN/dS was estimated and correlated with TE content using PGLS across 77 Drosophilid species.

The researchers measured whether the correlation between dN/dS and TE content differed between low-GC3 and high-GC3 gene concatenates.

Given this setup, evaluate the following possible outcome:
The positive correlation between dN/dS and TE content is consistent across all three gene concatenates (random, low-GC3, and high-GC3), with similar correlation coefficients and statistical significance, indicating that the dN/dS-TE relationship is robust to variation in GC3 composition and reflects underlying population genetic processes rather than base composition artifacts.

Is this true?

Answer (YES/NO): NO